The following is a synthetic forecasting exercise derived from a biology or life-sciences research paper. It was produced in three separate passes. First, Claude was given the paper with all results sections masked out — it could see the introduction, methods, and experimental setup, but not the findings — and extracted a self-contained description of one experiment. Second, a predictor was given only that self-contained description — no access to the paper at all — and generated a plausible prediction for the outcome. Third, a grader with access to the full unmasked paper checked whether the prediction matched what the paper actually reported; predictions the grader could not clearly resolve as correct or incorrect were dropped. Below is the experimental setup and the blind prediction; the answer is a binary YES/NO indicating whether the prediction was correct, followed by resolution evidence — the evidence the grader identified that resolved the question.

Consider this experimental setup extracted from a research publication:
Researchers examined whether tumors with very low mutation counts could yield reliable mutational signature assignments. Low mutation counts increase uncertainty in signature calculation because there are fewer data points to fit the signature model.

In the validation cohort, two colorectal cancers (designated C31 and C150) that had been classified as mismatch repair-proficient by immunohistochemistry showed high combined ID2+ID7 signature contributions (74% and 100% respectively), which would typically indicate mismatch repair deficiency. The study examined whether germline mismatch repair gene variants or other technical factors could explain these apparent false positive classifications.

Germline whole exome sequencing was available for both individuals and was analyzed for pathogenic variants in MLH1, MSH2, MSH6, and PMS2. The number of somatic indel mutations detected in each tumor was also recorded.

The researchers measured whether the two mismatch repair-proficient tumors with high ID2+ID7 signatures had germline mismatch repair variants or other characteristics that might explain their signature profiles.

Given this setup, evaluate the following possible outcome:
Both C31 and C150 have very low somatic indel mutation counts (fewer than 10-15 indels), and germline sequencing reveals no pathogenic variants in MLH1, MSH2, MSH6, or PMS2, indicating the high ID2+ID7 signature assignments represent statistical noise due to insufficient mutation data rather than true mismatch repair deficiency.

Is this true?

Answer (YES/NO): YES